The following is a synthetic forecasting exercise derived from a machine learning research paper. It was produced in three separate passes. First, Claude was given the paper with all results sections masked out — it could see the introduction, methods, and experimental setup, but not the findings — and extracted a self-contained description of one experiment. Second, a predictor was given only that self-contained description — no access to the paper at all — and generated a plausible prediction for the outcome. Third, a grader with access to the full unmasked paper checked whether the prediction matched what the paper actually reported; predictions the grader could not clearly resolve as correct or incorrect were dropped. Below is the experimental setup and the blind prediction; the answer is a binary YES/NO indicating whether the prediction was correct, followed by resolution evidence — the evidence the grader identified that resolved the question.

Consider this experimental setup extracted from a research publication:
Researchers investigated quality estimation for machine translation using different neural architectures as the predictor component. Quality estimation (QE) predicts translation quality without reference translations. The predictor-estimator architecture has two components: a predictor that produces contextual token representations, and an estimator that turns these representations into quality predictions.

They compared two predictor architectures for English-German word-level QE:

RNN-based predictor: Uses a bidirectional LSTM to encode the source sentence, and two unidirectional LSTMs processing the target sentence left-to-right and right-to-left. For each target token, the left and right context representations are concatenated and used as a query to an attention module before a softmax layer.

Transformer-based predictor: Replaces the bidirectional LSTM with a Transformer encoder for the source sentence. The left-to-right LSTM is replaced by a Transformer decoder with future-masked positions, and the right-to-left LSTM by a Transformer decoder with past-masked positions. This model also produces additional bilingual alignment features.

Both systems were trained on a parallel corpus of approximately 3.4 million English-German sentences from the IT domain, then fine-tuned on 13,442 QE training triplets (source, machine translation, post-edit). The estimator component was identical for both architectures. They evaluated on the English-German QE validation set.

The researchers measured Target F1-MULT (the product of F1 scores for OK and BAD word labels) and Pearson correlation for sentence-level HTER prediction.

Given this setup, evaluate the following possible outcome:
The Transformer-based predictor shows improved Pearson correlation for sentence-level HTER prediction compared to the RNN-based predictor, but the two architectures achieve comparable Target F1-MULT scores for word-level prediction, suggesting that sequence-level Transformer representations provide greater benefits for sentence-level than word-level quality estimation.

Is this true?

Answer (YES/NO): NO